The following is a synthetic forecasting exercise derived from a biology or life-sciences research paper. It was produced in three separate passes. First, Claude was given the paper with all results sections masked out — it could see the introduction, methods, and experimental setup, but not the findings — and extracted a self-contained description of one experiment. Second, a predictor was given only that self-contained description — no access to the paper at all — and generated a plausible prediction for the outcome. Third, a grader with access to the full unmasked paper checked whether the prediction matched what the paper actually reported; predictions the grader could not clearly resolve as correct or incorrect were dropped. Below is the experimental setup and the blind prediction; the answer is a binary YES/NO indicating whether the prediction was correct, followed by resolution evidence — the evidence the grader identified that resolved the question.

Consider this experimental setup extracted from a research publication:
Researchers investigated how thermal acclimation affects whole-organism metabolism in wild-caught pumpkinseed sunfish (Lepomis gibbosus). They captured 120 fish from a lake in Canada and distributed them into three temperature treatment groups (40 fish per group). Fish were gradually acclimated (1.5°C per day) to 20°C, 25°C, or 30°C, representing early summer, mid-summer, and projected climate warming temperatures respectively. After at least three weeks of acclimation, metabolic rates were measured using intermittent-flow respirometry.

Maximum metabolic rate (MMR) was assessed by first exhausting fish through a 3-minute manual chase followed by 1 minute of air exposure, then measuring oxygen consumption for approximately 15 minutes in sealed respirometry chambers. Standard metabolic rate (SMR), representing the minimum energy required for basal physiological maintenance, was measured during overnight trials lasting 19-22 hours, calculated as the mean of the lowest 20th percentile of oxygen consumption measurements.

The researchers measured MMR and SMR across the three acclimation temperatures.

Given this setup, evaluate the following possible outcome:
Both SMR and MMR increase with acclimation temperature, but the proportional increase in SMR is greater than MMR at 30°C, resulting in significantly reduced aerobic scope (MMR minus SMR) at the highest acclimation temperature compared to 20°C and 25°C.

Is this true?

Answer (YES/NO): NO